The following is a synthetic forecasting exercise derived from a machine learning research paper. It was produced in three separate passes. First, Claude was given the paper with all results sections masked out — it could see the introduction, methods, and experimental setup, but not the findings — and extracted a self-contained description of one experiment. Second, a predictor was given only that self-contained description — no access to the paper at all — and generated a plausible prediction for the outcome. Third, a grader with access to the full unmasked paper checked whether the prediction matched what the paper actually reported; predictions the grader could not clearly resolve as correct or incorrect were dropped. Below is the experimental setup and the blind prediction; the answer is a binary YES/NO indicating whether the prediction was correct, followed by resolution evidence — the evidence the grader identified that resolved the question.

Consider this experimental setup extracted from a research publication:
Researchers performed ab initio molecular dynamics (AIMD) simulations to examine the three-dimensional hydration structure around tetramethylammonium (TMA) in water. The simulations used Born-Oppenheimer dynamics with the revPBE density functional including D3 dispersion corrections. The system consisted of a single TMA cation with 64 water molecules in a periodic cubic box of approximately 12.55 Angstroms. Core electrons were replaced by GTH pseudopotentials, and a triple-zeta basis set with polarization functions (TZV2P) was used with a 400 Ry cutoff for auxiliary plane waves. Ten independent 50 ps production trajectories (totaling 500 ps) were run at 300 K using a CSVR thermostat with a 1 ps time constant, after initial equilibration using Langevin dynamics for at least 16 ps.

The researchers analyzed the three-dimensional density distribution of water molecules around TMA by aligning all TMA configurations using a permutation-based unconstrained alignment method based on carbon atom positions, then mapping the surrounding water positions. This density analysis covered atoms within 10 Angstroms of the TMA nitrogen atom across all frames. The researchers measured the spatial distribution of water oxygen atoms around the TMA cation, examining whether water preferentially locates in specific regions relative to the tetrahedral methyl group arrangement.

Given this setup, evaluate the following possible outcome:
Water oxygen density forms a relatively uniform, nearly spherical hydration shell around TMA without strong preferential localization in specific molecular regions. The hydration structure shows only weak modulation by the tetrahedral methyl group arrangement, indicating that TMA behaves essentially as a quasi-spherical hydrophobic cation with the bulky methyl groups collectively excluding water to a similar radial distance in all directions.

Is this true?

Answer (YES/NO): NO